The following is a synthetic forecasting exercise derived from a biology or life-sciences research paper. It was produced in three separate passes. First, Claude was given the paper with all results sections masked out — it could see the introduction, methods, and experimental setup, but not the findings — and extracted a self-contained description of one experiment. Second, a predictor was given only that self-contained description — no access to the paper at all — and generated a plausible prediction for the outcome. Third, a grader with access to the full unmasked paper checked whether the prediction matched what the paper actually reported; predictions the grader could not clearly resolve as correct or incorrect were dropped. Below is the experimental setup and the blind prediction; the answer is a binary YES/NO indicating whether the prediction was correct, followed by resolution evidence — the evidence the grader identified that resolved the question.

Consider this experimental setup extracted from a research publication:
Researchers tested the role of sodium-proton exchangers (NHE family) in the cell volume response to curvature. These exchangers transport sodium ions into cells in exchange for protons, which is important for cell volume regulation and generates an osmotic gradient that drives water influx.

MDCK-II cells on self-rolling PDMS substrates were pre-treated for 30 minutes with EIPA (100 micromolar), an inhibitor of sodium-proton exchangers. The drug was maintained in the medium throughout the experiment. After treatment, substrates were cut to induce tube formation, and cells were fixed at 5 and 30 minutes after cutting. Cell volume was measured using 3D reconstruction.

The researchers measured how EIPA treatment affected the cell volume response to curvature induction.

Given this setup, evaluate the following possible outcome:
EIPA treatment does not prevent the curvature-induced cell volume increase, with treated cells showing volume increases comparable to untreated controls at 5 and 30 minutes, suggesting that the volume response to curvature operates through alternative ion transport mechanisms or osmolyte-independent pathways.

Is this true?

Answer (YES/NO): NO